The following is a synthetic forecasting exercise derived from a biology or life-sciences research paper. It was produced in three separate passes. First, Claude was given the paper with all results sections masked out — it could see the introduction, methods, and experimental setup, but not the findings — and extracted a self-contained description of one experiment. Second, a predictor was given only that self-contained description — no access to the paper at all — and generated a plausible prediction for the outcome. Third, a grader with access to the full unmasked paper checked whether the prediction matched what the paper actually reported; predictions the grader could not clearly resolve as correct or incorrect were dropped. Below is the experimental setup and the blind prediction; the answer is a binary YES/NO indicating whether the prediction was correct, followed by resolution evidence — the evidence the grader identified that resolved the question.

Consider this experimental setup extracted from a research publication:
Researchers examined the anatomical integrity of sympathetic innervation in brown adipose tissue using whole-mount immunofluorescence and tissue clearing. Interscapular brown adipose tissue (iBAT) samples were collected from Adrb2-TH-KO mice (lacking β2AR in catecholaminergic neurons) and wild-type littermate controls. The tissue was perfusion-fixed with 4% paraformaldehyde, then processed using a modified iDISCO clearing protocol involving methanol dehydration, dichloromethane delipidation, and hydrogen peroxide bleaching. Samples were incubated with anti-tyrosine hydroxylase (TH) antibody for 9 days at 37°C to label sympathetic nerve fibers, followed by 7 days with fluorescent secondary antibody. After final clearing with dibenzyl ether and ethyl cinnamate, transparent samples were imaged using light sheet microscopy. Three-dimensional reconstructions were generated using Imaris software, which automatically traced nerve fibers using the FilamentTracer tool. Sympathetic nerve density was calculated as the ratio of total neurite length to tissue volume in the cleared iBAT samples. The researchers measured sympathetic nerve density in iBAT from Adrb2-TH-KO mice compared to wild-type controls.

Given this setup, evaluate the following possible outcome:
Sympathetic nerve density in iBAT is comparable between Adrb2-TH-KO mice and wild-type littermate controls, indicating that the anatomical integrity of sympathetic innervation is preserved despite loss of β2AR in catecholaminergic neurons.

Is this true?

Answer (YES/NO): NO